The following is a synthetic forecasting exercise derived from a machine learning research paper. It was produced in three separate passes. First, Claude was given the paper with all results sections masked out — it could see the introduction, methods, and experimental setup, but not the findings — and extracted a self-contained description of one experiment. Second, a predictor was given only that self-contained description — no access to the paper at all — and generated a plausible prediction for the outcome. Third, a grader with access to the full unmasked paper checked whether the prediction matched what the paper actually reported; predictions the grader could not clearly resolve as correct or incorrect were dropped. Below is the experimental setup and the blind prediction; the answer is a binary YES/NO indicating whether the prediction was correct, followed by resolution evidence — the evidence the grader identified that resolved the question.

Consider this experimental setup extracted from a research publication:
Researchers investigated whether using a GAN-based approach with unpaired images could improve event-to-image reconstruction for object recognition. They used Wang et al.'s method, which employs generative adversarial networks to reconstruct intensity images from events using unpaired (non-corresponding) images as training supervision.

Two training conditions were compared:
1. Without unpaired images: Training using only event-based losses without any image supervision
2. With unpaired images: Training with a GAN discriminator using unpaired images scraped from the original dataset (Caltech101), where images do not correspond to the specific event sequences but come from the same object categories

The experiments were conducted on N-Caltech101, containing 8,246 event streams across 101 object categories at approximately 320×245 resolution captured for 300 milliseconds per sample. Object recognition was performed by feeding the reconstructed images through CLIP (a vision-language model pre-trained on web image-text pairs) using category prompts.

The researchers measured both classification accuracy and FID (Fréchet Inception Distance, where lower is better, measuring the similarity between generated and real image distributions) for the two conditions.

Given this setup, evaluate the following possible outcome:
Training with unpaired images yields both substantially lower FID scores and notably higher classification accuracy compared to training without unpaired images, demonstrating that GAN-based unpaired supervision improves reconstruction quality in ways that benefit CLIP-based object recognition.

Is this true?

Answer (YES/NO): NO